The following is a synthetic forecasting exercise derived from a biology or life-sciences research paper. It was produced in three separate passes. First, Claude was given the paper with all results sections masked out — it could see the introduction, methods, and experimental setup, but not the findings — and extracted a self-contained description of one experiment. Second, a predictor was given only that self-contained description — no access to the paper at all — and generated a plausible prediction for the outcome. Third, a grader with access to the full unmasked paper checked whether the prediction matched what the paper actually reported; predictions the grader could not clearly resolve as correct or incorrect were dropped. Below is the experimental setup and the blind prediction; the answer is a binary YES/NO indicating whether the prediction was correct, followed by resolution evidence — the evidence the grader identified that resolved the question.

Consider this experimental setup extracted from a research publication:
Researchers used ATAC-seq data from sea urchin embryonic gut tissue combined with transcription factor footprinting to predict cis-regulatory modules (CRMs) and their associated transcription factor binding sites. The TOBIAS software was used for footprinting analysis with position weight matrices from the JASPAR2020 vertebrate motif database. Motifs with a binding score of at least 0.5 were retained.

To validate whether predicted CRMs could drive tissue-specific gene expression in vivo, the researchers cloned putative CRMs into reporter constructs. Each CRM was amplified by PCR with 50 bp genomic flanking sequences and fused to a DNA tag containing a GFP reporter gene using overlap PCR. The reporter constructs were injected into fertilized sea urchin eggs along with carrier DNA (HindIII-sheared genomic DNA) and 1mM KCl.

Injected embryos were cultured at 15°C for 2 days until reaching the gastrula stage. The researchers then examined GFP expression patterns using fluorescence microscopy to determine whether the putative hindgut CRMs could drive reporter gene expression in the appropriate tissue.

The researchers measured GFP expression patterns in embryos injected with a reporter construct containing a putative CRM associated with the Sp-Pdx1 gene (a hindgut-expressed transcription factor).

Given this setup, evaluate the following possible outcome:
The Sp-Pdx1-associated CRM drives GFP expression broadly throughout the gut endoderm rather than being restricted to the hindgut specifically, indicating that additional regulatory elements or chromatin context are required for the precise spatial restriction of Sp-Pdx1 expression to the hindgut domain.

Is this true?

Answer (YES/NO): NO